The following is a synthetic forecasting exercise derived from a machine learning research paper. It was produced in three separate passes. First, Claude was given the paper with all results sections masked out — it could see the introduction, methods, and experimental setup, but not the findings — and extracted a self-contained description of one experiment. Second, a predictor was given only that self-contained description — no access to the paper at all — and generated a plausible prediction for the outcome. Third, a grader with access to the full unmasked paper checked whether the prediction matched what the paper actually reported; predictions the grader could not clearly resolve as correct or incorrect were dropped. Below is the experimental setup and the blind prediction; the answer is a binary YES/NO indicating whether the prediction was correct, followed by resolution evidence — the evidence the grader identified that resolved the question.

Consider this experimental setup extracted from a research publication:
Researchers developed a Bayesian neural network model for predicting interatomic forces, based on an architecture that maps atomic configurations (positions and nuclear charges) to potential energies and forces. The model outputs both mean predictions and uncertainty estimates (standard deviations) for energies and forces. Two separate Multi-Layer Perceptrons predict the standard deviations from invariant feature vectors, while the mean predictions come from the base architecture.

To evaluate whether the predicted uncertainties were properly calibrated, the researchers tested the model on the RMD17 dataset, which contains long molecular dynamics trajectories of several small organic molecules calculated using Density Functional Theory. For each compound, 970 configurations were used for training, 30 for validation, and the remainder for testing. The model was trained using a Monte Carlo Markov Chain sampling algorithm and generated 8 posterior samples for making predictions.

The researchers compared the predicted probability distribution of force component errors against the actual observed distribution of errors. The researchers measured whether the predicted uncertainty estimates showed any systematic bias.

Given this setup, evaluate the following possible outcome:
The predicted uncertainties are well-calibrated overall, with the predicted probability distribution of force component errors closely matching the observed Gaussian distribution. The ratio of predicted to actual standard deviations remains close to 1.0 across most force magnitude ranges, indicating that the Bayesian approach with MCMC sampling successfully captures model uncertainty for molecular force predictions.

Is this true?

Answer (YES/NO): NO